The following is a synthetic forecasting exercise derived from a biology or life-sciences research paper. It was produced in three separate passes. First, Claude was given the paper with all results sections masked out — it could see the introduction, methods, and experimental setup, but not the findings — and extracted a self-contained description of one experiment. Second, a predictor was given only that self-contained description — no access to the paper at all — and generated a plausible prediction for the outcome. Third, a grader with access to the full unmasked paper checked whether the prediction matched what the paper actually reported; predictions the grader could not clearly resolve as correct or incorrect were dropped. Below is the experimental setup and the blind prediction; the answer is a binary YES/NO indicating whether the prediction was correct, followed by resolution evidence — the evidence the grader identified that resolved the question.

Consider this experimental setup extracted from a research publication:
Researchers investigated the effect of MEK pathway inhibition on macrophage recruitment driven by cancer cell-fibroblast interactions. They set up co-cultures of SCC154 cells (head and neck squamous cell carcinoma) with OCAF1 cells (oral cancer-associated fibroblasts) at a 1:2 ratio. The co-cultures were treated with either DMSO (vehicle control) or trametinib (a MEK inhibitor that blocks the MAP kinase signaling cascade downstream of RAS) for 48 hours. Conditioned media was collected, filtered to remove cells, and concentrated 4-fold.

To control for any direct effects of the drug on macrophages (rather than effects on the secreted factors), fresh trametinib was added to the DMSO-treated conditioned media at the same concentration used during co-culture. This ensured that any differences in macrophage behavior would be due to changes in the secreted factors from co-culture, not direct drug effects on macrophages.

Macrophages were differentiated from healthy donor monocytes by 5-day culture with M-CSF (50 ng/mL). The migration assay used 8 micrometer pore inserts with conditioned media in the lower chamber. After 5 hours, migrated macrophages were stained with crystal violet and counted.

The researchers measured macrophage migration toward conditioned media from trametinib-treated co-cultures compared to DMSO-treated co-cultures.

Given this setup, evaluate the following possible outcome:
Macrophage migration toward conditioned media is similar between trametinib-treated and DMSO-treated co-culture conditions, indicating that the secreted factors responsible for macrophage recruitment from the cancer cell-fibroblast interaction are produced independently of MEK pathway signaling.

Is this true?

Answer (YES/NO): NO